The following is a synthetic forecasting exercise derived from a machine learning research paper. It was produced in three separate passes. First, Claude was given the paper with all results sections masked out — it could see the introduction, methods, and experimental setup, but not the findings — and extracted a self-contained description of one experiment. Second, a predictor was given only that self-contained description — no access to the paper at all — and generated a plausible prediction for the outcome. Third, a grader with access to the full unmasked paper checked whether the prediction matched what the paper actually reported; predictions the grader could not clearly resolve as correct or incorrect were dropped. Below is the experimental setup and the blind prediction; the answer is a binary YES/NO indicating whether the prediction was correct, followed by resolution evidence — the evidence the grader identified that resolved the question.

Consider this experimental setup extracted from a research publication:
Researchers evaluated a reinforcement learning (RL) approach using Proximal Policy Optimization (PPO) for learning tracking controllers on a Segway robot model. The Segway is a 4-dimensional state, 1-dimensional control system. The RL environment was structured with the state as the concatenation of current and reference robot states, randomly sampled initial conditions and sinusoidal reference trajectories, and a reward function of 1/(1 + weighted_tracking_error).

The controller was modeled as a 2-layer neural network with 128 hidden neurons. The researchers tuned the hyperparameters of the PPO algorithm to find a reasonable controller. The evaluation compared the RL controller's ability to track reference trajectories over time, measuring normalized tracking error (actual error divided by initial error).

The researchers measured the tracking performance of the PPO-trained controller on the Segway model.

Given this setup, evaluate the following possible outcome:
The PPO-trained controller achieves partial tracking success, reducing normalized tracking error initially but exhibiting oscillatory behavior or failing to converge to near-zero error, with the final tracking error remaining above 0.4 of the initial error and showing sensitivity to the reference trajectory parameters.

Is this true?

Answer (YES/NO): NO